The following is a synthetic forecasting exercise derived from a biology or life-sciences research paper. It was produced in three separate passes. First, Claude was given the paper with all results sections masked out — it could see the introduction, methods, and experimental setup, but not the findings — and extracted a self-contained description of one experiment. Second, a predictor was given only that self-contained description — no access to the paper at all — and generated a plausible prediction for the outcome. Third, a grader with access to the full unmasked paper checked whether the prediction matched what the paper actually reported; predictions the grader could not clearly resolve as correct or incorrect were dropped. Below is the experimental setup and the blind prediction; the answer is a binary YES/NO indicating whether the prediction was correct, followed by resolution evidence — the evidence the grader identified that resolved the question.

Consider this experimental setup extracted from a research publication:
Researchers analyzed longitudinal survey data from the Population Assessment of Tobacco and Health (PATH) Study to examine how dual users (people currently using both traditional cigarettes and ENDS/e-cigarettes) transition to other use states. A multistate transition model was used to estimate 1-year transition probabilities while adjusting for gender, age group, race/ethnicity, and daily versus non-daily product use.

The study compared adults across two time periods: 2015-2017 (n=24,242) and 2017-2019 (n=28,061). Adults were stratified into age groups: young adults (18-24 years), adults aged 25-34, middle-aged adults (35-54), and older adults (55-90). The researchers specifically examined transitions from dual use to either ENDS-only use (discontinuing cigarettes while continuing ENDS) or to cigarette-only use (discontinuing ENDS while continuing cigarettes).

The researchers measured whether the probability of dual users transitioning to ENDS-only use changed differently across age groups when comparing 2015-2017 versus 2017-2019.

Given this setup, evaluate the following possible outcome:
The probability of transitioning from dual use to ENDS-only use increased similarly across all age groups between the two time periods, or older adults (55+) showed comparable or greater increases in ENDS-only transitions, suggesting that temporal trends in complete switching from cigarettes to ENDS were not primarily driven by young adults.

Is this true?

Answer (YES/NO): NO